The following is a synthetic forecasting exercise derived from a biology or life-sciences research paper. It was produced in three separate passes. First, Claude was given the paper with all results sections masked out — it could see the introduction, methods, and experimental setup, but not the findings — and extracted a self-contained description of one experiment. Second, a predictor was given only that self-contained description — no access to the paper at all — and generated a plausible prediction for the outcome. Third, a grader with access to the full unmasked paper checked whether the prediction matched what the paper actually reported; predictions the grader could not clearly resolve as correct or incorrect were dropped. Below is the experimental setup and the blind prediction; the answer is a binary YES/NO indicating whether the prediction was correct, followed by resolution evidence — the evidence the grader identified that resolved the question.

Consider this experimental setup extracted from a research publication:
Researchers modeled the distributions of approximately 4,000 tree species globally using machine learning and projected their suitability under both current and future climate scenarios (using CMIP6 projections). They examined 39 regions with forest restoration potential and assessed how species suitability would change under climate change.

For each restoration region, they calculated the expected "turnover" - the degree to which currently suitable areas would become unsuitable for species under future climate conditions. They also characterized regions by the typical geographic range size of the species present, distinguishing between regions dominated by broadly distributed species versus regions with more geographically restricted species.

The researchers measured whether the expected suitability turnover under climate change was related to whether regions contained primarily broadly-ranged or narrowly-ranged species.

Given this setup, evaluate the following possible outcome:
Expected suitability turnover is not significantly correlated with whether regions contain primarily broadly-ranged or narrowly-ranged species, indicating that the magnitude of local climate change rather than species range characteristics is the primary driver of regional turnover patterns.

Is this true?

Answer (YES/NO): NO